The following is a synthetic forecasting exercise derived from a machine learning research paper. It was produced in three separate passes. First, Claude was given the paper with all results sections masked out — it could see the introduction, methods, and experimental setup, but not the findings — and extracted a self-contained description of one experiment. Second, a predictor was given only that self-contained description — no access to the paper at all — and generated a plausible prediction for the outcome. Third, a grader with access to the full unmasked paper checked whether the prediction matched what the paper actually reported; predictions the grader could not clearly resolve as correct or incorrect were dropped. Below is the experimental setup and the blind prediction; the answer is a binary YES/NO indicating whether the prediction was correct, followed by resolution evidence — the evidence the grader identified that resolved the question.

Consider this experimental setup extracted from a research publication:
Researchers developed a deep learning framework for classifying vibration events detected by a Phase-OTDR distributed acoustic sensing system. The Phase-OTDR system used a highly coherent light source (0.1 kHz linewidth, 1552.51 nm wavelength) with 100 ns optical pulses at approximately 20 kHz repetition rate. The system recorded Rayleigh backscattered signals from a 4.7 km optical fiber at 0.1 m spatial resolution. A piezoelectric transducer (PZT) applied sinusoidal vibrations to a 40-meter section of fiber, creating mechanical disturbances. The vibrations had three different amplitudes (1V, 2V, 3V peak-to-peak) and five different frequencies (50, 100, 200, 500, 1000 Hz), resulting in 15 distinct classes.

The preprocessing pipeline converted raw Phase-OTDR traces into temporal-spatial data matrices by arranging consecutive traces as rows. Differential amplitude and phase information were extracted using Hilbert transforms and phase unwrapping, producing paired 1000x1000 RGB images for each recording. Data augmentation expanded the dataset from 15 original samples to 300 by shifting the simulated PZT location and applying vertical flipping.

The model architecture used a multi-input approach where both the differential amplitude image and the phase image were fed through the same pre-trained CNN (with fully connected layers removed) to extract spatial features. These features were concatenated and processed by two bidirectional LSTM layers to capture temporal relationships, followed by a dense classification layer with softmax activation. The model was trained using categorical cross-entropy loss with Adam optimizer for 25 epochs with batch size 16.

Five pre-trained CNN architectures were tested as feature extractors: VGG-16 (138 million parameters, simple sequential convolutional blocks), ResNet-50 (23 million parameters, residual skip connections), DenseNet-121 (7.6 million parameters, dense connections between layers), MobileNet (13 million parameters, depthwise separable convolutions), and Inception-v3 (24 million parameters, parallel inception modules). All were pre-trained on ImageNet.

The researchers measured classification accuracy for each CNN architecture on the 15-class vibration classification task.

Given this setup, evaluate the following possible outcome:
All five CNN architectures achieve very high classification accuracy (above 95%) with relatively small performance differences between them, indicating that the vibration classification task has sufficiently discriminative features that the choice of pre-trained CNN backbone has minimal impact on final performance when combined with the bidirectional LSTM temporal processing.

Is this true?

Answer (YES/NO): NO